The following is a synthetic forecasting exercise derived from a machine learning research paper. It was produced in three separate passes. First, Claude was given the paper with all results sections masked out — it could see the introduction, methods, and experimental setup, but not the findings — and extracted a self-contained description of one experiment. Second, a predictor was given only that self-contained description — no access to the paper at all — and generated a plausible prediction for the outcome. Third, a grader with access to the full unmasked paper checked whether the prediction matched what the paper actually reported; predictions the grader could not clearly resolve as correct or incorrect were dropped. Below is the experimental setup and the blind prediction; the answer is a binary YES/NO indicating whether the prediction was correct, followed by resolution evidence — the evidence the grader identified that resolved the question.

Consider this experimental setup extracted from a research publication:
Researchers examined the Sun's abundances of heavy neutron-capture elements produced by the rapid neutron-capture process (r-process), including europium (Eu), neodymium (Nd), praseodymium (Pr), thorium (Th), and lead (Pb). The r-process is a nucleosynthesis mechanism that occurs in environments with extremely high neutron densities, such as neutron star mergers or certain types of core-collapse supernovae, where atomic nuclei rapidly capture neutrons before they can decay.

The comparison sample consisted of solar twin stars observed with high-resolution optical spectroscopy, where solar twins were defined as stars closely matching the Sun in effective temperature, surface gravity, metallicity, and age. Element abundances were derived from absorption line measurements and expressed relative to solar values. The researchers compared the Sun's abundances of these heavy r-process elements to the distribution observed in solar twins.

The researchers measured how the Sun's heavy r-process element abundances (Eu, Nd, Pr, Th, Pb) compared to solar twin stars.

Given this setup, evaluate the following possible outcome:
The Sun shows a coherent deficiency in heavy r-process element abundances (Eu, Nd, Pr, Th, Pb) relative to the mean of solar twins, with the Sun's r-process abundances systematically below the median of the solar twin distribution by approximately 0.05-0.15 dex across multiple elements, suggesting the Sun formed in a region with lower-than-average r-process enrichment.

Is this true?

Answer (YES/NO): YES